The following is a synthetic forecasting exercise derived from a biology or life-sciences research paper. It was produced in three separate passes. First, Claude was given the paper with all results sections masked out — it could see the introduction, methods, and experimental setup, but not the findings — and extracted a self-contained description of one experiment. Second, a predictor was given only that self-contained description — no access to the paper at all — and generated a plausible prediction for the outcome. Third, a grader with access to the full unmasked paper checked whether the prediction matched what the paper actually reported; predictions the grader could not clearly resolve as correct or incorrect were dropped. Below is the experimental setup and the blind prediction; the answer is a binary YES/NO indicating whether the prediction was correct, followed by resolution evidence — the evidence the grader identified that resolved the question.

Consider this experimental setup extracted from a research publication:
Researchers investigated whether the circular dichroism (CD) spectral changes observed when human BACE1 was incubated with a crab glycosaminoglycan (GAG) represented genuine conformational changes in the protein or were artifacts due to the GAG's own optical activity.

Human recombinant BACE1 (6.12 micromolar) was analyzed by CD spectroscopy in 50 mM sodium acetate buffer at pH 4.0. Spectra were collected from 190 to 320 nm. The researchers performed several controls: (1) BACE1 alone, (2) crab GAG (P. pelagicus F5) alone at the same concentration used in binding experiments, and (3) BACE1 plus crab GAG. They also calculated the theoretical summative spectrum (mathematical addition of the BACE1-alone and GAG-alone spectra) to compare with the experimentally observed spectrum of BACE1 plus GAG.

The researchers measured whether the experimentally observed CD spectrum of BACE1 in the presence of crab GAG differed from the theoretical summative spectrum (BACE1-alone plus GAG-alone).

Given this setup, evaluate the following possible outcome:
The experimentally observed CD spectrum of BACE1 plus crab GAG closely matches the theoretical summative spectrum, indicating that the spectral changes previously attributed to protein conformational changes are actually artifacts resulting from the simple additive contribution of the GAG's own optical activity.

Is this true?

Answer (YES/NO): NO